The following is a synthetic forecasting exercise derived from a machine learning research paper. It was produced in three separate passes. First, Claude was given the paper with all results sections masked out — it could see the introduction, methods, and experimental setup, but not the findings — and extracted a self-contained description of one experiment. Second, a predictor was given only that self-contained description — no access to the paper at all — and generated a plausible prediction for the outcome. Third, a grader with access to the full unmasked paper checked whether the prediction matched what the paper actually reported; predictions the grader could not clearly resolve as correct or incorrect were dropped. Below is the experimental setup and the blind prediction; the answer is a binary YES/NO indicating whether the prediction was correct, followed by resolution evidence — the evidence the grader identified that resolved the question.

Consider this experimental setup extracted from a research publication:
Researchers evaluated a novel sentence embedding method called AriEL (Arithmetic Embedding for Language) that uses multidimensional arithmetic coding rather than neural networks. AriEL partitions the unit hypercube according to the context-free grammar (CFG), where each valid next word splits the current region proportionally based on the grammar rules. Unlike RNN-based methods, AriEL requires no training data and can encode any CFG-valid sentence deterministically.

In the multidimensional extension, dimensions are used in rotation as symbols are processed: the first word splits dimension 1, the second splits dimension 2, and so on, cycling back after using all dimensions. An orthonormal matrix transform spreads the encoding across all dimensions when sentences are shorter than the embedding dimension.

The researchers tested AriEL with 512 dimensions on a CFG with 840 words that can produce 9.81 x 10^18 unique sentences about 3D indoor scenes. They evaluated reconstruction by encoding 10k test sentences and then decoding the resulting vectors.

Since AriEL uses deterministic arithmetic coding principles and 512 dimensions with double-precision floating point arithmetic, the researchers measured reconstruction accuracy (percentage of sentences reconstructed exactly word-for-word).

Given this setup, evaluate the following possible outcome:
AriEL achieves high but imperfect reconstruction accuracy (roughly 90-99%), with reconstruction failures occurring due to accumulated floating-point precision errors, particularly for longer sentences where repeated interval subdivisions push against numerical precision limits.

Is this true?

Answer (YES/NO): NO